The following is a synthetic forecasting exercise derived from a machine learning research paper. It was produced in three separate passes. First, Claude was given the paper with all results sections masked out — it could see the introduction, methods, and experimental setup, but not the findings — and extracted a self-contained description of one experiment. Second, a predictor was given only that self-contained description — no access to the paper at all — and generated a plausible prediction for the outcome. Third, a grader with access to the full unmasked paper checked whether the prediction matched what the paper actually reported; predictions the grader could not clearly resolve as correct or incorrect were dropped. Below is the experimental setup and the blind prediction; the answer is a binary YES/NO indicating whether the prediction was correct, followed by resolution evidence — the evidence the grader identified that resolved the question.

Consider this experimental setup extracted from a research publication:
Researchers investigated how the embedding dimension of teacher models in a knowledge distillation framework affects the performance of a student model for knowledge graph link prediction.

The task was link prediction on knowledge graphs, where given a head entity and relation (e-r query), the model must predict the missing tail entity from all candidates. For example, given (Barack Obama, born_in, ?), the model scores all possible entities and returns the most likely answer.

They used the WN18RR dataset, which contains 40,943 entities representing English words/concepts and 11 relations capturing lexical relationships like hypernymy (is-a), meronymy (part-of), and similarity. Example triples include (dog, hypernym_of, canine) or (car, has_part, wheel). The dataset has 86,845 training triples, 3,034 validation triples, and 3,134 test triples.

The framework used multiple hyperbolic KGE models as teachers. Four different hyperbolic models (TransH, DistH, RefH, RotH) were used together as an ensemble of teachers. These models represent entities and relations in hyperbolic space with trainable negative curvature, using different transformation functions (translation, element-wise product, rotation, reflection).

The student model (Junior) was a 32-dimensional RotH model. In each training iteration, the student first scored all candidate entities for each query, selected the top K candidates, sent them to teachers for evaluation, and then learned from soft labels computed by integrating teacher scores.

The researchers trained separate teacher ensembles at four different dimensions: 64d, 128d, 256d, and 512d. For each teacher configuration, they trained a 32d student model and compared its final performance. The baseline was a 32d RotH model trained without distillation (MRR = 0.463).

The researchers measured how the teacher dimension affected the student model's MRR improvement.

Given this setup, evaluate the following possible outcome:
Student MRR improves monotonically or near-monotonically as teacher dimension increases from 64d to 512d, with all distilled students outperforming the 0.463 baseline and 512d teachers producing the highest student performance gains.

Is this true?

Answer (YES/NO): NO